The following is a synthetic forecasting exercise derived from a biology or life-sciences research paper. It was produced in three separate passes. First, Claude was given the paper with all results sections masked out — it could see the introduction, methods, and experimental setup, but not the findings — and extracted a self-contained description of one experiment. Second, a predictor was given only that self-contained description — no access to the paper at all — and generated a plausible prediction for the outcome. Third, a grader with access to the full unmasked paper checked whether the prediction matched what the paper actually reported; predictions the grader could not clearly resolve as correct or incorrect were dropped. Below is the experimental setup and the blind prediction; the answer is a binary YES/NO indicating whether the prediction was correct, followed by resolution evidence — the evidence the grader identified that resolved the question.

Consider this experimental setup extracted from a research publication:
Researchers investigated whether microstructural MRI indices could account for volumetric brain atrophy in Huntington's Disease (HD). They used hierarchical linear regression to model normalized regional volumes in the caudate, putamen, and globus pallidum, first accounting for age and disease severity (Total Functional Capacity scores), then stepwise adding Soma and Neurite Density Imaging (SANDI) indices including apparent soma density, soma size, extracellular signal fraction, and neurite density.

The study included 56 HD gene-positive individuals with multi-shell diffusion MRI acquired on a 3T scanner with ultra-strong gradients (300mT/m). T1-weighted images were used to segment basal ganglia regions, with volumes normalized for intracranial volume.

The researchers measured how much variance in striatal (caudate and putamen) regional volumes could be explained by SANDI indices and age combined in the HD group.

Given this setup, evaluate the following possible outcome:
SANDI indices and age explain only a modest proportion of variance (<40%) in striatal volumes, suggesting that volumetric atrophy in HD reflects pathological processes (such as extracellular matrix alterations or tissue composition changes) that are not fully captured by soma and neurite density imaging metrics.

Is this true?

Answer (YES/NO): NO